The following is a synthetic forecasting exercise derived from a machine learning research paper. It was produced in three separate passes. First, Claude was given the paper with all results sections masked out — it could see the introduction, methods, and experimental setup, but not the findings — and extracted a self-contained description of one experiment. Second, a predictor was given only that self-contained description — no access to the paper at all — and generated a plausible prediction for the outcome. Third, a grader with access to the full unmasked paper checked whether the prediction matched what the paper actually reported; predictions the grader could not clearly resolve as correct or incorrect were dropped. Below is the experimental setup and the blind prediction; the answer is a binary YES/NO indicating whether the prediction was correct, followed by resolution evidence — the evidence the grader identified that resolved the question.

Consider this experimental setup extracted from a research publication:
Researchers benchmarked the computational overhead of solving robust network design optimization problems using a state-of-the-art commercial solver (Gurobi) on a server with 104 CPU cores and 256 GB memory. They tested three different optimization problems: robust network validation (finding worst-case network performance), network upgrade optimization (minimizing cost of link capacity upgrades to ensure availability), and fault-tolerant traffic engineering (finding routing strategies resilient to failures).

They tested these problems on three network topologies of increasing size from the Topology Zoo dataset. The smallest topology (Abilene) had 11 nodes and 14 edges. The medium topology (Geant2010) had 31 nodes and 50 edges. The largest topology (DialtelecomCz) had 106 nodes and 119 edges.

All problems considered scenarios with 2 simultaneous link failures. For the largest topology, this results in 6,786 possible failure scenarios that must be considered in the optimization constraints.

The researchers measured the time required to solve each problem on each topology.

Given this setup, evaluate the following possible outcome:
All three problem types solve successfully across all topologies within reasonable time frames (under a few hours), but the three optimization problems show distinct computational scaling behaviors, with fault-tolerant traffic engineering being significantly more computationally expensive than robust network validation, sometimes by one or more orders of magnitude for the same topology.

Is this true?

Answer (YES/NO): NO